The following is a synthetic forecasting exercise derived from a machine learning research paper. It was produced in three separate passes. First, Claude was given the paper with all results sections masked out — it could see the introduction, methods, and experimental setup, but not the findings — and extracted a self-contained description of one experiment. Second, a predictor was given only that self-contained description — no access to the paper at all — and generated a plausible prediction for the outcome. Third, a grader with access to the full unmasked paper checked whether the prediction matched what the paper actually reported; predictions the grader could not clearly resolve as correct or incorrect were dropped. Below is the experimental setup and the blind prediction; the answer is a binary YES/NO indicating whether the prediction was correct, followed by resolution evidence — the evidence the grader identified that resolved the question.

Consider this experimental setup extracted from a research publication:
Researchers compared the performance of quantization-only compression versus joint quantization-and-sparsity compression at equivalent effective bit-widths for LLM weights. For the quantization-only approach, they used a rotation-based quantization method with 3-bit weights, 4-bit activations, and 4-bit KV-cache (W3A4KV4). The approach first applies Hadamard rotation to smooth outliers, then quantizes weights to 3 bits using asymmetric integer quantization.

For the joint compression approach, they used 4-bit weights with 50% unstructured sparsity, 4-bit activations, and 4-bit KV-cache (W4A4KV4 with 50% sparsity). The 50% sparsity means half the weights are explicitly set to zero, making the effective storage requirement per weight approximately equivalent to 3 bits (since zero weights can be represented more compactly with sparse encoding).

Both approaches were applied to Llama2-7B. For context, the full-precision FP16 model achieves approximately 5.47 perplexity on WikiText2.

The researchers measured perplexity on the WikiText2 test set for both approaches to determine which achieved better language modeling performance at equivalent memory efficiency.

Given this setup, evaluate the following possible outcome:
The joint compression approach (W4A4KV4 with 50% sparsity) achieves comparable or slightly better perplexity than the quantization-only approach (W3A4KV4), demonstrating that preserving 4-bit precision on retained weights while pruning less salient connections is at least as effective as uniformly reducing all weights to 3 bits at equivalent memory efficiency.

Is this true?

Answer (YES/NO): NO